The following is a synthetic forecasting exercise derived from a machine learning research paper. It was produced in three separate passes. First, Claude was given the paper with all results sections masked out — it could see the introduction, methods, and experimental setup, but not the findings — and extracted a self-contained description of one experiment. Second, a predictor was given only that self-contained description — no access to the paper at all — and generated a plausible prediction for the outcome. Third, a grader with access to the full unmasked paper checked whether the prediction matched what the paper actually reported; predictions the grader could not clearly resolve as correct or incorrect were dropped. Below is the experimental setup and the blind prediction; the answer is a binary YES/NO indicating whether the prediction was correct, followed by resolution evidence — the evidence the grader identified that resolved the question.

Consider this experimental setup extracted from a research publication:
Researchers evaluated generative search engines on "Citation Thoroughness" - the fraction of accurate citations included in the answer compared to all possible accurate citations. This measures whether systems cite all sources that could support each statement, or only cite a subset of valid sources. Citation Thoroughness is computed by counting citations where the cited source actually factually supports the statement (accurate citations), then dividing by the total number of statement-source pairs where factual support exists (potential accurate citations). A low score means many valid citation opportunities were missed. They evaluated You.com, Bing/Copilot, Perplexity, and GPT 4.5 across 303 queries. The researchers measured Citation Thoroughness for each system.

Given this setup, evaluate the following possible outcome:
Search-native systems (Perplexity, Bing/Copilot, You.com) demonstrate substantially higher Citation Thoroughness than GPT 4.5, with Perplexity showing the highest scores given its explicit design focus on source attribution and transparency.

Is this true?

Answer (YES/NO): NO